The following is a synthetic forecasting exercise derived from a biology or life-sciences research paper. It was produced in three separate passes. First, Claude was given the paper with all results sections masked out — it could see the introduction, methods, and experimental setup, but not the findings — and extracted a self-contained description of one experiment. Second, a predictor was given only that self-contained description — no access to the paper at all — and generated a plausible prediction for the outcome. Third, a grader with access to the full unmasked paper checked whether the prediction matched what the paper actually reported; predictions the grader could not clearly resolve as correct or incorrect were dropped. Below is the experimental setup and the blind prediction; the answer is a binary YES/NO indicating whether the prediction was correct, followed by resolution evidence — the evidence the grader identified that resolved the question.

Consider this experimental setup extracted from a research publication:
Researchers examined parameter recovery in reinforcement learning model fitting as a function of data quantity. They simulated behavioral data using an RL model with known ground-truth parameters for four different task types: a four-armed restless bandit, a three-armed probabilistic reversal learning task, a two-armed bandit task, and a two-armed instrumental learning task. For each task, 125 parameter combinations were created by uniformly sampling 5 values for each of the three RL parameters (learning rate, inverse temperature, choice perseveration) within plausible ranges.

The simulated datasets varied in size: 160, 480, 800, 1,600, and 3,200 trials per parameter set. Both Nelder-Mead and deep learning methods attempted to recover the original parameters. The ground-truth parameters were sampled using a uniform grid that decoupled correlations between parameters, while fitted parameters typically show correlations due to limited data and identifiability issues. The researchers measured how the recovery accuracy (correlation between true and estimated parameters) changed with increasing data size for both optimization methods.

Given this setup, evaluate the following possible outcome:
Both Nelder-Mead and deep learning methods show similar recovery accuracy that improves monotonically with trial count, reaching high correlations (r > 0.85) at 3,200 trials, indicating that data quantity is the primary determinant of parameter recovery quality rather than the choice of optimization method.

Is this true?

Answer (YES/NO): NO